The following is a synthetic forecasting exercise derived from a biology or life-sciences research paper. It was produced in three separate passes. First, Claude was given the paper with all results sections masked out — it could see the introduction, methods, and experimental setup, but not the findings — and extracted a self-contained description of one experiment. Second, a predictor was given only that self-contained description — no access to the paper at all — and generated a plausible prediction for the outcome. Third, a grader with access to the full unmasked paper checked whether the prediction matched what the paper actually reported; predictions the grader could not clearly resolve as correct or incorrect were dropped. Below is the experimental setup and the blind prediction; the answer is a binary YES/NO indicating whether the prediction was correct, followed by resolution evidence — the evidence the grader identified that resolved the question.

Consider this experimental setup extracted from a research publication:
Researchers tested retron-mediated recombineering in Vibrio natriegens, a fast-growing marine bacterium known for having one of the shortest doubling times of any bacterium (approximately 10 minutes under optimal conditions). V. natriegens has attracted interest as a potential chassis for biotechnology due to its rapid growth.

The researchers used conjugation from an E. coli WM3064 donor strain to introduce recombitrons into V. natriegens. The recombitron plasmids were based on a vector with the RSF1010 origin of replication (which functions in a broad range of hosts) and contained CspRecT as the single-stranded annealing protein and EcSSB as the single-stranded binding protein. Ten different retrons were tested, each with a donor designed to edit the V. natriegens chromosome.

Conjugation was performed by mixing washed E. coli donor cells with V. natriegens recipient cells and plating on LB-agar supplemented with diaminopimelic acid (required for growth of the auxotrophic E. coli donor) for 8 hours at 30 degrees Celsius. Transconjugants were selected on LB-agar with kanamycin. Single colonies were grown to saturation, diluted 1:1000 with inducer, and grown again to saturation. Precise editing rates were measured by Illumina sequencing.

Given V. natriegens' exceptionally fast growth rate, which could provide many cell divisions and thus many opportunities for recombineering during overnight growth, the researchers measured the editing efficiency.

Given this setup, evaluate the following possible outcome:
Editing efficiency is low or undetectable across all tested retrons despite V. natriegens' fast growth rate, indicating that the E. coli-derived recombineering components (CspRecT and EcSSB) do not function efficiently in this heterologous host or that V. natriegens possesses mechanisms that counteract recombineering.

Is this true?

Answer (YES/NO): NO